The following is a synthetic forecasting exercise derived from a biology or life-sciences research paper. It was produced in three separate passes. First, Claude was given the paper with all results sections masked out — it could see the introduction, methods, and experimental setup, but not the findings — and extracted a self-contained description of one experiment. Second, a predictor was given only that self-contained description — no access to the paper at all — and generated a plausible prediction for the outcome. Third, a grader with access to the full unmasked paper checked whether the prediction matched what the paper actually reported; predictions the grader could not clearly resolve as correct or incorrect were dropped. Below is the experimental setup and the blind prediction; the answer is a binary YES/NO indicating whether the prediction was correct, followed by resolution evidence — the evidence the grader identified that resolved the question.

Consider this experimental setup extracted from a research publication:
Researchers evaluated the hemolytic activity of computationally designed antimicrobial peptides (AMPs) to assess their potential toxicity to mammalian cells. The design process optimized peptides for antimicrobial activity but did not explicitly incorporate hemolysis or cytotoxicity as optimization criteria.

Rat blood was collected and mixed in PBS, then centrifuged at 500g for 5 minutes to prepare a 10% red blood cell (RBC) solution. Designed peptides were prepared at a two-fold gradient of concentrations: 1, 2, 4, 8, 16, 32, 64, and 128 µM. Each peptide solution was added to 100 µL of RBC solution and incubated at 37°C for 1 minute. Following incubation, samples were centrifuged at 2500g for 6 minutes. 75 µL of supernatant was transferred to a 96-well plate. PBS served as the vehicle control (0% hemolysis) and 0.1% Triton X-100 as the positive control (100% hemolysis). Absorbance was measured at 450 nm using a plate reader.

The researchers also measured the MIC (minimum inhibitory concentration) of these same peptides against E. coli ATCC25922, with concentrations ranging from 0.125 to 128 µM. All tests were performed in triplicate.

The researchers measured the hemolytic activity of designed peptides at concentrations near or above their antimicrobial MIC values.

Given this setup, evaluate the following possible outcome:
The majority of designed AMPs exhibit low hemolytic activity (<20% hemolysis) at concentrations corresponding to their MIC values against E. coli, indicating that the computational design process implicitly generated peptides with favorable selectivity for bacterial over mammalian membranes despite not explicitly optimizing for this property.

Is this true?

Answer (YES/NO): NO